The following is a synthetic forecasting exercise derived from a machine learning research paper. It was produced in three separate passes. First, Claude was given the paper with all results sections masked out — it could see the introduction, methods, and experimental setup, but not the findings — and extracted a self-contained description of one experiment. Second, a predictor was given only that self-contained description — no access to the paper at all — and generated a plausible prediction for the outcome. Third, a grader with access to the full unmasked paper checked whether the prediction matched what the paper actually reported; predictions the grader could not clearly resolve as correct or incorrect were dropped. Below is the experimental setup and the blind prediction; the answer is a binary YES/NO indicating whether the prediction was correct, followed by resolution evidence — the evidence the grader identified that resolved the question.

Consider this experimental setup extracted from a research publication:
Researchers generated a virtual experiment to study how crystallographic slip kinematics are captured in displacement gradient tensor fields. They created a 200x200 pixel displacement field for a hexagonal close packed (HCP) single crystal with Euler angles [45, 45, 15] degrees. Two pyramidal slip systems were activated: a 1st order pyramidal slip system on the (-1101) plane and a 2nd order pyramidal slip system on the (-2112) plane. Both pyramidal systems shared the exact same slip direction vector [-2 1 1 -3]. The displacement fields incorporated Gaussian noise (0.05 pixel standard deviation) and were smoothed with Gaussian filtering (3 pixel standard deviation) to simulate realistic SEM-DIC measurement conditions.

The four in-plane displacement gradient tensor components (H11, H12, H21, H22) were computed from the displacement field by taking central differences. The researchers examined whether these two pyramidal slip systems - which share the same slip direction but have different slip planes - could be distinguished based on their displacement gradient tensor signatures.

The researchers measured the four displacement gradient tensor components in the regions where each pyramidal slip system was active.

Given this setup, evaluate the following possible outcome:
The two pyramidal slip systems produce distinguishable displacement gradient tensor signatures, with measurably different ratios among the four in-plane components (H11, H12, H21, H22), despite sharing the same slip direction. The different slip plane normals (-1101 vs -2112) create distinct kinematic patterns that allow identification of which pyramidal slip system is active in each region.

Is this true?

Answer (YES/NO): YES